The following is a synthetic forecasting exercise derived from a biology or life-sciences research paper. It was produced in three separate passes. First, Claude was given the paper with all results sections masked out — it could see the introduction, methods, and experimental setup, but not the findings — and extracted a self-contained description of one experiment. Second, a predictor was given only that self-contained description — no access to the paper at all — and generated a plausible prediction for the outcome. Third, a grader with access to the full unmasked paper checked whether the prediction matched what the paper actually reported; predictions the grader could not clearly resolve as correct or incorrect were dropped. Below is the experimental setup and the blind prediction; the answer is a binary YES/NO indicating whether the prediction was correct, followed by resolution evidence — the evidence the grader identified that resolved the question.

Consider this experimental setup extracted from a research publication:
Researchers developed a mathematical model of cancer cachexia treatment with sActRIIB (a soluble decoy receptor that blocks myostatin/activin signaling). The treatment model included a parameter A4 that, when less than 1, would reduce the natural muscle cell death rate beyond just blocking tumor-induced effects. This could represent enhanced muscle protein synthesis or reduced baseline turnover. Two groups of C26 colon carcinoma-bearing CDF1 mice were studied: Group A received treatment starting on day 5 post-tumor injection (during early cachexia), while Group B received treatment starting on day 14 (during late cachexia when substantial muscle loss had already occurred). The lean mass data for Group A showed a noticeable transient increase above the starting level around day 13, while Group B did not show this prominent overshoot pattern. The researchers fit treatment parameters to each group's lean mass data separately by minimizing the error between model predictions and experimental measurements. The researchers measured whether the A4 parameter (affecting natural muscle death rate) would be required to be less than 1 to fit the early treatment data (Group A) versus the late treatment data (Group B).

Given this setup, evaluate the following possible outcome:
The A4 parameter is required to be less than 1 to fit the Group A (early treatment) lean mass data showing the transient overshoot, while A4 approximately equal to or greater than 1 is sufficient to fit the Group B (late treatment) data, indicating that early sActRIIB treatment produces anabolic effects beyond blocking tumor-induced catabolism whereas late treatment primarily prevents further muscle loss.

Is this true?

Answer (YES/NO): YES